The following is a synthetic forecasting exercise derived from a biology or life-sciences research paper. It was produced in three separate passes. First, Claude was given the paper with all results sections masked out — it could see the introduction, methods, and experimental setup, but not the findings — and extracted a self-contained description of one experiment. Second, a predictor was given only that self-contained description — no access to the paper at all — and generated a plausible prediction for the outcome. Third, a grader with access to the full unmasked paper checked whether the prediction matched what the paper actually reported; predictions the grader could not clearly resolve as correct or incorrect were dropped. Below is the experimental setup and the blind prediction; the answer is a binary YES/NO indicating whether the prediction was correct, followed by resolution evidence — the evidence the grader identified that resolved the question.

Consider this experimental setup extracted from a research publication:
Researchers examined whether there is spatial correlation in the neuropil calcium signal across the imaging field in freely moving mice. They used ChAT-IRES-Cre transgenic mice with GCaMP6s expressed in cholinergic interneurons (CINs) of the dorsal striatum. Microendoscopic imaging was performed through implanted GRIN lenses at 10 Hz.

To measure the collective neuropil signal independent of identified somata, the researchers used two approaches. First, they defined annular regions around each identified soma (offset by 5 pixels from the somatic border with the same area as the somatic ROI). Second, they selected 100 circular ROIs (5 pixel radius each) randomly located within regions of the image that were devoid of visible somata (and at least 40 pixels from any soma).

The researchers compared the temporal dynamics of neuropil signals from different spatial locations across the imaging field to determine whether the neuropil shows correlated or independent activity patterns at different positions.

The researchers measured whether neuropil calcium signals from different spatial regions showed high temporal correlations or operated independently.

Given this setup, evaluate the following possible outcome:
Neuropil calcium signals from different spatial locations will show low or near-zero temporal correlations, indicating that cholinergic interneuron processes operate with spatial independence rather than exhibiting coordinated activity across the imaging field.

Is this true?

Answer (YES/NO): NO